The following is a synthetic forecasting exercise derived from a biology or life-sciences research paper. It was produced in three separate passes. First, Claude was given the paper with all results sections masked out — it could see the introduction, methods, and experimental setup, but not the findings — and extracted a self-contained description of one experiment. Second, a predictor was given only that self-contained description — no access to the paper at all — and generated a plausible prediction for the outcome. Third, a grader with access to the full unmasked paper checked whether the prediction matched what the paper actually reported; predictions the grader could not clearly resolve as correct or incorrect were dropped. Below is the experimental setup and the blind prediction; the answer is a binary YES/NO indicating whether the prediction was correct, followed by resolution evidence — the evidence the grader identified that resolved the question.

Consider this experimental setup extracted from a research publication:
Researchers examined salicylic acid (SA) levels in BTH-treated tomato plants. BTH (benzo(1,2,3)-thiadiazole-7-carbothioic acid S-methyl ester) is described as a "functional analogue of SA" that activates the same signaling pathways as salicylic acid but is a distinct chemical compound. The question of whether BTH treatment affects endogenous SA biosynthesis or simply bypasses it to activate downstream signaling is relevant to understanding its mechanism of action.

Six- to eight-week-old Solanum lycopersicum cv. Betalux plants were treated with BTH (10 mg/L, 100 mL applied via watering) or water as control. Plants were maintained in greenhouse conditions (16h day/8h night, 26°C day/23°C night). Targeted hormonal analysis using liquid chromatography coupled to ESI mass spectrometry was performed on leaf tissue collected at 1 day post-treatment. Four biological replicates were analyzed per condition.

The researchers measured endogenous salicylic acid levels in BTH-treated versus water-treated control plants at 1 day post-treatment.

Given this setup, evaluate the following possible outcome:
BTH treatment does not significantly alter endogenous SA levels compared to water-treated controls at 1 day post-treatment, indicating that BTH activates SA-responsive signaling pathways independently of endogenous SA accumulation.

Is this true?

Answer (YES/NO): NO